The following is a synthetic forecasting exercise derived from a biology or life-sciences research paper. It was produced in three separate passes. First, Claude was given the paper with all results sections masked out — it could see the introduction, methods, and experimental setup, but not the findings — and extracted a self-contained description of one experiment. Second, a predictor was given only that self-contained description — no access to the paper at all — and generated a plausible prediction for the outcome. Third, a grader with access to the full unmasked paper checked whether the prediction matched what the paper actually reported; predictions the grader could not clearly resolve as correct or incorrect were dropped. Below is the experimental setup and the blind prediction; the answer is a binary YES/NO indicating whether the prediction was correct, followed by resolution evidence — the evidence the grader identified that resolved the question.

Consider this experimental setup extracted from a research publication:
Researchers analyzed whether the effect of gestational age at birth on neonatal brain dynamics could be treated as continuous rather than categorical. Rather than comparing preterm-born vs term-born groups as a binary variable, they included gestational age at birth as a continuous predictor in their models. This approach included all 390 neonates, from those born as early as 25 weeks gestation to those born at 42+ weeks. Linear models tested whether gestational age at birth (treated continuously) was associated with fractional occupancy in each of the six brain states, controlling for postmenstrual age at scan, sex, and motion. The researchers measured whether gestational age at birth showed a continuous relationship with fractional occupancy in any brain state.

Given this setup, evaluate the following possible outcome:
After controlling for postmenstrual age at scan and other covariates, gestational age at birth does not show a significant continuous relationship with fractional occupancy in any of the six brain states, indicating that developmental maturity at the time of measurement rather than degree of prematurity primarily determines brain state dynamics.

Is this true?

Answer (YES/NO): NO